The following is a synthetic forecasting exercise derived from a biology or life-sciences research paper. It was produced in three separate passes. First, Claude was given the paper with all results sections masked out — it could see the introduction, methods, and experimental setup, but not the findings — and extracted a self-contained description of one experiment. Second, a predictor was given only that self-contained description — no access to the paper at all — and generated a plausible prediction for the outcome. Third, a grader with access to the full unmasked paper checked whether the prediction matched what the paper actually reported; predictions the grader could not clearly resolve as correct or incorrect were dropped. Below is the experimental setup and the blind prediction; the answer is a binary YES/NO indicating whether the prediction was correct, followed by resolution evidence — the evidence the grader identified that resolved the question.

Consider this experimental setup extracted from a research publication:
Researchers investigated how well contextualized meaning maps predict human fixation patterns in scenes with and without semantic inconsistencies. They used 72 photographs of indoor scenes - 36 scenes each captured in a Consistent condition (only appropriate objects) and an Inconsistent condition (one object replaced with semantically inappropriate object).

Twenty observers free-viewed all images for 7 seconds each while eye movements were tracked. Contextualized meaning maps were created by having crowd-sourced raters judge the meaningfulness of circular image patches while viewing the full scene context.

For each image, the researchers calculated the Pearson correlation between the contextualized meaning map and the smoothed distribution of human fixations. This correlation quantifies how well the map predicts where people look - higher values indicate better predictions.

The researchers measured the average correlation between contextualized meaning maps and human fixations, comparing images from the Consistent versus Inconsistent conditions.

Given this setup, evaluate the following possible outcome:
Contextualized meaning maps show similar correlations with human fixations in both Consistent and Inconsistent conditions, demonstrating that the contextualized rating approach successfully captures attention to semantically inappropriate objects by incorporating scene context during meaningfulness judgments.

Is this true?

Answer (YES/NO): NO